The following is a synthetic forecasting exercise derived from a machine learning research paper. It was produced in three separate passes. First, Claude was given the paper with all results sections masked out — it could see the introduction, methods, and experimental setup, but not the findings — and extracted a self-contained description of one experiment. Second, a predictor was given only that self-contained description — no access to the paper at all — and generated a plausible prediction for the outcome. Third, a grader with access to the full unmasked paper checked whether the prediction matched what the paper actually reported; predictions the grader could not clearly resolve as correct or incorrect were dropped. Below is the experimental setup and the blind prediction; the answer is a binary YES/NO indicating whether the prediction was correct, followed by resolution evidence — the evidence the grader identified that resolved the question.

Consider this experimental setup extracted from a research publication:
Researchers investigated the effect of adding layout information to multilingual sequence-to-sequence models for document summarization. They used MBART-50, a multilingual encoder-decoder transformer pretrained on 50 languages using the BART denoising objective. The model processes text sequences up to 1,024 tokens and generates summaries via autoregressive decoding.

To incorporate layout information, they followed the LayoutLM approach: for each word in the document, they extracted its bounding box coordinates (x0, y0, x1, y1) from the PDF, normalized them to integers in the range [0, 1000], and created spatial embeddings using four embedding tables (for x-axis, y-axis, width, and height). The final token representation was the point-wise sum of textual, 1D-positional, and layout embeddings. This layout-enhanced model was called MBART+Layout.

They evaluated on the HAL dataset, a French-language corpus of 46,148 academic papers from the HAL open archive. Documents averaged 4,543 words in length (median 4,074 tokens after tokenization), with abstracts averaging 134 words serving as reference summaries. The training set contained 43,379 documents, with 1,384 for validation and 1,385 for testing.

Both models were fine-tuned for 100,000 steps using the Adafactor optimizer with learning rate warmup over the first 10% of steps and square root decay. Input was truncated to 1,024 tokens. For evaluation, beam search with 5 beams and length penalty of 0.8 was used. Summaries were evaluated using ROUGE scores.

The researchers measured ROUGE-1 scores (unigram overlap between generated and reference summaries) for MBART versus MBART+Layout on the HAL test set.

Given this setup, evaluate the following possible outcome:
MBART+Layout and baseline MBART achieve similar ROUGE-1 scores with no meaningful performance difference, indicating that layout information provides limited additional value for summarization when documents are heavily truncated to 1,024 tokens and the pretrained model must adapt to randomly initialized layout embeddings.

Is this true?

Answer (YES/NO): YES